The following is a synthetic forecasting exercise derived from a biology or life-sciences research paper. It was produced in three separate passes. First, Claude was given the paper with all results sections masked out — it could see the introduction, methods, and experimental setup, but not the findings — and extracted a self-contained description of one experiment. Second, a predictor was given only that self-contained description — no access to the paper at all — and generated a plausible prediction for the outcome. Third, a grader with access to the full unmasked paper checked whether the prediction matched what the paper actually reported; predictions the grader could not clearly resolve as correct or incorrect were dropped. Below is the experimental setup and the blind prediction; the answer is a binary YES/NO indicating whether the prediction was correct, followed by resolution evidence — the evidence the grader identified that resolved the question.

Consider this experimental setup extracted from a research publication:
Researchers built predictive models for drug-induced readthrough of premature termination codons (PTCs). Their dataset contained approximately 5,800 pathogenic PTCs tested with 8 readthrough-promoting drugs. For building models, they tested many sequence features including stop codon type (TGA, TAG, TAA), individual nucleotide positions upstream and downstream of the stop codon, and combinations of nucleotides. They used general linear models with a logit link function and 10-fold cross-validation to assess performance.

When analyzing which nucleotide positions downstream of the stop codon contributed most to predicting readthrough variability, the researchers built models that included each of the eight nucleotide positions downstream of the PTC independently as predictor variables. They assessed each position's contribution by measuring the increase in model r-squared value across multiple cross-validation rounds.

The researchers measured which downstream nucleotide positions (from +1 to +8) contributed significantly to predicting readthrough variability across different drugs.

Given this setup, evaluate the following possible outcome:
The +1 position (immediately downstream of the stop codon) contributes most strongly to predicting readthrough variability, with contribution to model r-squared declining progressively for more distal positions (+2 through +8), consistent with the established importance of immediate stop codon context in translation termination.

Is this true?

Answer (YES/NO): NO